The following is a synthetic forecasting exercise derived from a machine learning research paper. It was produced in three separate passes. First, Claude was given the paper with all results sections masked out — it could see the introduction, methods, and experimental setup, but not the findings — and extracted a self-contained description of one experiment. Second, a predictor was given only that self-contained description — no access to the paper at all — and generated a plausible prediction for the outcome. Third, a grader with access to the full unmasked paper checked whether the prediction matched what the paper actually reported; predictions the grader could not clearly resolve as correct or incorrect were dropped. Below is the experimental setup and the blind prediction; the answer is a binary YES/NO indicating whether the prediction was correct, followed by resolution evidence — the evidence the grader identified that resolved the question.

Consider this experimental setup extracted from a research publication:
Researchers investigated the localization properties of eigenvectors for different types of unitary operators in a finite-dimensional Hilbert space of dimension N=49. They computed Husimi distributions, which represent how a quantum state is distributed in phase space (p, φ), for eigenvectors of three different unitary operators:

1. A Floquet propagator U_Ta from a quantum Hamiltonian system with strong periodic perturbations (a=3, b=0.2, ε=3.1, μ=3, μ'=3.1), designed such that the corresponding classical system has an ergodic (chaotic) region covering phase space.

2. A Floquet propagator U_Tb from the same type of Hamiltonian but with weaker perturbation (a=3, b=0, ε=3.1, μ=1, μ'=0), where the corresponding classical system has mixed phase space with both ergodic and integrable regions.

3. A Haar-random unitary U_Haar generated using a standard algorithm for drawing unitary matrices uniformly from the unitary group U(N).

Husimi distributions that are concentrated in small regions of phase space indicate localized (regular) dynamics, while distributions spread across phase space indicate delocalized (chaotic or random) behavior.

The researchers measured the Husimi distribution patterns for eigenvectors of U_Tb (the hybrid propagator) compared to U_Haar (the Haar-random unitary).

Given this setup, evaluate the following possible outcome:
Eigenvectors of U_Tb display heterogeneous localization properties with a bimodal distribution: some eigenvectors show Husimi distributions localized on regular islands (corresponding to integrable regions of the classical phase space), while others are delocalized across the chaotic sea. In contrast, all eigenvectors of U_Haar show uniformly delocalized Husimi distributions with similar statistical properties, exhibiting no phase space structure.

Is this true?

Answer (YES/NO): YES